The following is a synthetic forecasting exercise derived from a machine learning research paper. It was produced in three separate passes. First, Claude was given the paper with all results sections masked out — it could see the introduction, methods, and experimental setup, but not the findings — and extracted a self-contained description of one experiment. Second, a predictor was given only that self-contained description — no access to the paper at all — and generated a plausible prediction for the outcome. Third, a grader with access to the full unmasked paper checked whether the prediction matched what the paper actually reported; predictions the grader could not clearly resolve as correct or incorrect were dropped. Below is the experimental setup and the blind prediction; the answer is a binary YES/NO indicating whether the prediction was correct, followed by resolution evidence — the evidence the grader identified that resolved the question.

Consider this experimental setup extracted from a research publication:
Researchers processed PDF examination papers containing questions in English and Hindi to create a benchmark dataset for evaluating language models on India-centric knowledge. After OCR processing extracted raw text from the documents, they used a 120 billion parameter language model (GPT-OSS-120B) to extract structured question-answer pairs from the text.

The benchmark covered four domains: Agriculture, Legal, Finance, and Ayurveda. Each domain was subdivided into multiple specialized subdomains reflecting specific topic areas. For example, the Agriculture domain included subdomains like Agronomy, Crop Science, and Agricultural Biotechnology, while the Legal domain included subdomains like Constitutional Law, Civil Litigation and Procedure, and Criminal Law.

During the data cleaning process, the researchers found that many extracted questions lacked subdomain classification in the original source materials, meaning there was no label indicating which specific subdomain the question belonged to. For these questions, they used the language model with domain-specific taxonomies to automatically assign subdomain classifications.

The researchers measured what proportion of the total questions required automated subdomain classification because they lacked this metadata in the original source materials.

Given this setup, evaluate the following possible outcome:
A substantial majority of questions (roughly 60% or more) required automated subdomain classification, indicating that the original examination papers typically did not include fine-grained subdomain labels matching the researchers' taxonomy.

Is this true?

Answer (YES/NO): NO